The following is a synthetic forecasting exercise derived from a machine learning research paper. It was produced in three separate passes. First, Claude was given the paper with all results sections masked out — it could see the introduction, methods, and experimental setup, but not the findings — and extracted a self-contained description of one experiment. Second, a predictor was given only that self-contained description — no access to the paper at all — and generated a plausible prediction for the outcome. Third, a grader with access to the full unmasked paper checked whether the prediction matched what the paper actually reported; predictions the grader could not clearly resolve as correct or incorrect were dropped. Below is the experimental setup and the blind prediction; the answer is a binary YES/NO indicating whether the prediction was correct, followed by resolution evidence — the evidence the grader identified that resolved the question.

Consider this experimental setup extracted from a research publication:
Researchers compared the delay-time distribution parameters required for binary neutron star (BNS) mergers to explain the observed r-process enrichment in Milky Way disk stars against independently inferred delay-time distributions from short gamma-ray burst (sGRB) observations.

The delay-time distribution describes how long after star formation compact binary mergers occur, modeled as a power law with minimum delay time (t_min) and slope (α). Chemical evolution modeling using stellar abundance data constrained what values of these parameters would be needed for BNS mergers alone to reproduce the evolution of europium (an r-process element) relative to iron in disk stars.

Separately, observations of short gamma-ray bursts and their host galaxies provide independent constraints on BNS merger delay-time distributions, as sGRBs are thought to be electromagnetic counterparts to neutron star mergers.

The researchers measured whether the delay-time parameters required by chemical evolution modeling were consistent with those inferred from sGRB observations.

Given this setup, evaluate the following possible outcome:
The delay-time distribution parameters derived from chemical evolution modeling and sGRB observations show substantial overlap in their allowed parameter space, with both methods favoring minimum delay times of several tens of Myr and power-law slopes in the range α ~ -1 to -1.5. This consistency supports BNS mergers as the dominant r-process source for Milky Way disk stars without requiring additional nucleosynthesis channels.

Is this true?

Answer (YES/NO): NO